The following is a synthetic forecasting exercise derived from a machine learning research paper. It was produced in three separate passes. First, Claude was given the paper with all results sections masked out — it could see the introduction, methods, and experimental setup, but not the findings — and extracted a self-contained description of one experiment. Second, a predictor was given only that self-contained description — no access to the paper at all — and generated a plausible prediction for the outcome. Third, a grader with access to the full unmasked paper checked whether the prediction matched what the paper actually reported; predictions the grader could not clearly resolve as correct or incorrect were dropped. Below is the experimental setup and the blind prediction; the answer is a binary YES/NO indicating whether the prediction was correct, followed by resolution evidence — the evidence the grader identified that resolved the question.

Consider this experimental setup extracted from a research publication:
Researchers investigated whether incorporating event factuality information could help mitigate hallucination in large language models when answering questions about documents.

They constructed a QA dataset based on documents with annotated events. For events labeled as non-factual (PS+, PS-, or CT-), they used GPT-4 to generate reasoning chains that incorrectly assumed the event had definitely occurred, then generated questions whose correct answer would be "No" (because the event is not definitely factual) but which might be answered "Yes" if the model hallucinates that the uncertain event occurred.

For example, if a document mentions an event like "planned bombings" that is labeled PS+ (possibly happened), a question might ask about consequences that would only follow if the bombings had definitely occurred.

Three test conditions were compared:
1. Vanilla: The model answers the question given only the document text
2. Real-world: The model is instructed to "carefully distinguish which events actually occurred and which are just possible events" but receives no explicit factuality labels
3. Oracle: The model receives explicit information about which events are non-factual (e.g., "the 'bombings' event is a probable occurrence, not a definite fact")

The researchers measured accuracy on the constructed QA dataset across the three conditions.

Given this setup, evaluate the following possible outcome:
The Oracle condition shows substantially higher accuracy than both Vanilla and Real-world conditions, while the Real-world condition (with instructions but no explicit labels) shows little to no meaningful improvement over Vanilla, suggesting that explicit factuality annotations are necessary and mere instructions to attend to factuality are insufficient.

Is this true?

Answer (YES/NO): NO